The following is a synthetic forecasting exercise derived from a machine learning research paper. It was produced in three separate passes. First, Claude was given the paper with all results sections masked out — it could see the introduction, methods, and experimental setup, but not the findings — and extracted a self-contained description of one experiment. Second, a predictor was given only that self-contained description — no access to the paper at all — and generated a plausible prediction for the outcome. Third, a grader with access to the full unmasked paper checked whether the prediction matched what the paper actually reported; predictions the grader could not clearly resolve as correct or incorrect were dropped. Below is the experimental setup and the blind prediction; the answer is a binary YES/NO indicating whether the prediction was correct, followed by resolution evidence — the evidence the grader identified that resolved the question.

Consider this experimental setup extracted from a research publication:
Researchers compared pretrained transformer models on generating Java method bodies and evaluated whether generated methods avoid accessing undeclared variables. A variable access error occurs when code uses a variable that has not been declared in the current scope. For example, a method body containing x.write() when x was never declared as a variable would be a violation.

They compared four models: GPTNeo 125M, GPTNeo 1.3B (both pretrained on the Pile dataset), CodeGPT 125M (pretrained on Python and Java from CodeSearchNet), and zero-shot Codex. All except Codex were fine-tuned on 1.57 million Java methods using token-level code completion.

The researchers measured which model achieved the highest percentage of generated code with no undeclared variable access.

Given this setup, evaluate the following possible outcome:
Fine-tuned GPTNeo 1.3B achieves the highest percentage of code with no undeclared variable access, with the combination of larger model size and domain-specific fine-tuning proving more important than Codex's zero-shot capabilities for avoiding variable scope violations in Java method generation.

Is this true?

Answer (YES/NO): NO